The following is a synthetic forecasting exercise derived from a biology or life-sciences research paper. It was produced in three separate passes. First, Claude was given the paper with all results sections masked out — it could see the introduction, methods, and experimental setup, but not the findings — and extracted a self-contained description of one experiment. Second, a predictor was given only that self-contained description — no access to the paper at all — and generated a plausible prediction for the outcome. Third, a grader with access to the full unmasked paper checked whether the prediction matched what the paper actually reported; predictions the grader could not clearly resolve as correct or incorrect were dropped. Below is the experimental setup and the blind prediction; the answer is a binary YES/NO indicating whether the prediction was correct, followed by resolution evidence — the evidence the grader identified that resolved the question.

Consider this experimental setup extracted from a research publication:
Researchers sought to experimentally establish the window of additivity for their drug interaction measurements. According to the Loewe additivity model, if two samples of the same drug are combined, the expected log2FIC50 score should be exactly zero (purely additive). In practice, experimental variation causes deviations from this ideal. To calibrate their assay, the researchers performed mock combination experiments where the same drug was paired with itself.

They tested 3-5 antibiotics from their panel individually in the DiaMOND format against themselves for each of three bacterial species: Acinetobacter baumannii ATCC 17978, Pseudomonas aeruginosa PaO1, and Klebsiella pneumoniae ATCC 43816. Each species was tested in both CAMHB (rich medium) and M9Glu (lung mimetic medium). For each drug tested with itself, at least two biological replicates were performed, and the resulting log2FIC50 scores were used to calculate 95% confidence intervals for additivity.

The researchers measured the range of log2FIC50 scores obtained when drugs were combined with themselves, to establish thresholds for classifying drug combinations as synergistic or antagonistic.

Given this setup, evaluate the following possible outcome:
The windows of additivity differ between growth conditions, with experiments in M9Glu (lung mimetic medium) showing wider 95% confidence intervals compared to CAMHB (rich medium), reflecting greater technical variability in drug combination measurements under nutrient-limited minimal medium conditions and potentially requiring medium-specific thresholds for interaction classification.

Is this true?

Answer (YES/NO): NO